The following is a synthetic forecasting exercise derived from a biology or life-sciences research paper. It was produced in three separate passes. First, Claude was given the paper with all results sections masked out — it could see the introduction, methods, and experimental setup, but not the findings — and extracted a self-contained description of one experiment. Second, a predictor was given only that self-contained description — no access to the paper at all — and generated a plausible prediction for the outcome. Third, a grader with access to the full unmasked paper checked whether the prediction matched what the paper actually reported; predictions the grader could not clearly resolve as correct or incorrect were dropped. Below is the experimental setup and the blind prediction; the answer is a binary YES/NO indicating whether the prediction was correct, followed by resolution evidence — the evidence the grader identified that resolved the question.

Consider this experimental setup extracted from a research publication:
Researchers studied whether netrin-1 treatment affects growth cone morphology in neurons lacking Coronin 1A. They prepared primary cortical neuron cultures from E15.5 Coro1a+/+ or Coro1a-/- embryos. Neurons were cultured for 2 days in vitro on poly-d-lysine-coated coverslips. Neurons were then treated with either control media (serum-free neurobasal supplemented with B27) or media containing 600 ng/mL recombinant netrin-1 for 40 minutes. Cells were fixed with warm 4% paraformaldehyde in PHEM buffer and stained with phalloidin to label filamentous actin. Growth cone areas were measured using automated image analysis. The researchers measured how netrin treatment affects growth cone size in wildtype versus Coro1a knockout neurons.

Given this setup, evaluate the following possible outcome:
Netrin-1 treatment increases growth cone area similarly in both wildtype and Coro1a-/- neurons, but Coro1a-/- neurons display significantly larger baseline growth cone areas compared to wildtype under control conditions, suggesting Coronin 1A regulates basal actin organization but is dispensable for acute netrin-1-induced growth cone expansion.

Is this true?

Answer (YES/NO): NO